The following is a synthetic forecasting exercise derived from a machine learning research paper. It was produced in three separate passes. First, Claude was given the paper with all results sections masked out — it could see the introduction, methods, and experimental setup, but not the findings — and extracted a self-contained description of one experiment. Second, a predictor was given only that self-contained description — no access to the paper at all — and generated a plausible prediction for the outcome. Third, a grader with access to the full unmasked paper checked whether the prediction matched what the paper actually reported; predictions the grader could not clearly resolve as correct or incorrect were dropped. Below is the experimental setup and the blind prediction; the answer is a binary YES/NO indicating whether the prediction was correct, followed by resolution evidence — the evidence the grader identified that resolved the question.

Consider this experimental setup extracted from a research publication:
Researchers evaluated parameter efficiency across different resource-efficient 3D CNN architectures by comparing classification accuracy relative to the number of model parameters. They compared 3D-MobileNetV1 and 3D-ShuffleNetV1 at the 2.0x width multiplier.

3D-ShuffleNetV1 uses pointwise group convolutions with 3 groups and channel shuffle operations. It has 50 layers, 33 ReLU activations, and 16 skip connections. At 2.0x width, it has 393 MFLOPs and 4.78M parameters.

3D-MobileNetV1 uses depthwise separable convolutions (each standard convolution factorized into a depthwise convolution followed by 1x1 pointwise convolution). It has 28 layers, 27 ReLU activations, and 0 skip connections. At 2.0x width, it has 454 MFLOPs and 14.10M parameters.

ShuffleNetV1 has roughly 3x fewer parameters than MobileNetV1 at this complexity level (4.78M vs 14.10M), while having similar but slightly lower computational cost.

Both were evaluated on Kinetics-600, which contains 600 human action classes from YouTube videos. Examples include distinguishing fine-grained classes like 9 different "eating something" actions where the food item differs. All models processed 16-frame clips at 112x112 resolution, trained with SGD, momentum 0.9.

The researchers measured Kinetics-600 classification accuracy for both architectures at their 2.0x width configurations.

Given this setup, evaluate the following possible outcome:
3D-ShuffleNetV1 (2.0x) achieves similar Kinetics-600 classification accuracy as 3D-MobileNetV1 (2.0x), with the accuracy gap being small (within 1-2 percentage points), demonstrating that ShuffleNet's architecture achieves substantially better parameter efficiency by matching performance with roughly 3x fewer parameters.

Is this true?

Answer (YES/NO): NO